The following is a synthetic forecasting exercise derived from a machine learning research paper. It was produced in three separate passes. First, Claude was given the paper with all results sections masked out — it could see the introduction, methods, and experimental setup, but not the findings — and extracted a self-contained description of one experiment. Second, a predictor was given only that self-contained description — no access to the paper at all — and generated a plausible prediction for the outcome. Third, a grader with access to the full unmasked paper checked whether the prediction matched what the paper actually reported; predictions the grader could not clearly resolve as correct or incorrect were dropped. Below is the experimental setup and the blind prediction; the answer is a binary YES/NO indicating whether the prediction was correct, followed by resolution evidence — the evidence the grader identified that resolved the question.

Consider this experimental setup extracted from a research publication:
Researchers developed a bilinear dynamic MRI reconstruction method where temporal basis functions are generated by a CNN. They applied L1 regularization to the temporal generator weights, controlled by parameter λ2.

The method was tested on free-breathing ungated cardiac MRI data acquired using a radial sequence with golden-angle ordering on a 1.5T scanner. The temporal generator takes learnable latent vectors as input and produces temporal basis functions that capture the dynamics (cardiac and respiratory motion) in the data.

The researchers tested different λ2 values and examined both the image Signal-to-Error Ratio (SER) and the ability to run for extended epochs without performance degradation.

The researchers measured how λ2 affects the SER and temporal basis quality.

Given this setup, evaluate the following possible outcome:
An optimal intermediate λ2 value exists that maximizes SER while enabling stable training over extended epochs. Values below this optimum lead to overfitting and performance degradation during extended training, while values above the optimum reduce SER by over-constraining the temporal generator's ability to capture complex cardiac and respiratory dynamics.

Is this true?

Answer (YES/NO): YES